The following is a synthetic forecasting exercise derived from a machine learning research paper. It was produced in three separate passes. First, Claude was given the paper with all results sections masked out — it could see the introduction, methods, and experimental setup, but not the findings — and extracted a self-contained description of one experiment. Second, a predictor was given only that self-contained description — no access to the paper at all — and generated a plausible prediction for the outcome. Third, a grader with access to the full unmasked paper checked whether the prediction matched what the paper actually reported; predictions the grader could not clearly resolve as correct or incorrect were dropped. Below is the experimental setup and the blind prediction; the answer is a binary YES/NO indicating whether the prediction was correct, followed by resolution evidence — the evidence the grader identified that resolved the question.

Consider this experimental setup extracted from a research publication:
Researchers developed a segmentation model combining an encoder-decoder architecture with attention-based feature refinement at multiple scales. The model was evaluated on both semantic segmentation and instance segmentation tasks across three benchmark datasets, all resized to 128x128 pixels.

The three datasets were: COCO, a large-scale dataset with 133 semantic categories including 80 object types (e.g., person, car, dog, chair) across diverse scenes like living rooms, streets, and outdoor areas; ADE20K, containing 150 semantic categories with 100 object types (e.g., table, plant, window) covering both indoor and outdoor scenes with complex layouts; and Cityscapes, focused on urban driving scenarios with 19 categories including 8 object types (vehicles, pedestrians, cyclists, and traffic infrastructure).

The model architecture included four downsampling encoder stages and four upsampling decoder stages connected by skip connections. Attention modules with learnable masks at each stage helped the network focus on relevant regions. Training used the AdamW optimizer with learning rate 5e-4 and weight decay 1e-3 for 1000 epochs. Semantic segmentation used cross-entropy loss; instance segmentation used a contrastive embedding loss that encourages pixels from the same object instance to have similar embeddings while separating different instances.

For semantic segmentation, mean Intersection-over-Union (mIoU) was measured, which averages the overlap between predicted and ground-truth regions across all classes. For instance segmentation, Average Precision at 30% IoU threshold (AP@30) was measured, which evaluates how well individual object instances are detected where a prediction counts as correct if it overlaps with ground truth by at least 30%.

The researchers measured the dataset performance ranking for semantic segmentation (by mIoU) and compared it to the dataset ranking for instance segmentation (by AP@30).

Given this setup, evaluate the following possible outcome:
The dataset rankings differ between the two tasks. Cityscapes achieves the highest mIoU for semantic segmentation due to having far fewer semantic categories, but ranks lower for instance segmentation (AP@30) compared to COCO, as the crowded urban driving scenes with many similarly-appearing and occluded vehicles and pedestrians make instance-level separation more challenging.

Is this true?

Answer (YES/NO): NO